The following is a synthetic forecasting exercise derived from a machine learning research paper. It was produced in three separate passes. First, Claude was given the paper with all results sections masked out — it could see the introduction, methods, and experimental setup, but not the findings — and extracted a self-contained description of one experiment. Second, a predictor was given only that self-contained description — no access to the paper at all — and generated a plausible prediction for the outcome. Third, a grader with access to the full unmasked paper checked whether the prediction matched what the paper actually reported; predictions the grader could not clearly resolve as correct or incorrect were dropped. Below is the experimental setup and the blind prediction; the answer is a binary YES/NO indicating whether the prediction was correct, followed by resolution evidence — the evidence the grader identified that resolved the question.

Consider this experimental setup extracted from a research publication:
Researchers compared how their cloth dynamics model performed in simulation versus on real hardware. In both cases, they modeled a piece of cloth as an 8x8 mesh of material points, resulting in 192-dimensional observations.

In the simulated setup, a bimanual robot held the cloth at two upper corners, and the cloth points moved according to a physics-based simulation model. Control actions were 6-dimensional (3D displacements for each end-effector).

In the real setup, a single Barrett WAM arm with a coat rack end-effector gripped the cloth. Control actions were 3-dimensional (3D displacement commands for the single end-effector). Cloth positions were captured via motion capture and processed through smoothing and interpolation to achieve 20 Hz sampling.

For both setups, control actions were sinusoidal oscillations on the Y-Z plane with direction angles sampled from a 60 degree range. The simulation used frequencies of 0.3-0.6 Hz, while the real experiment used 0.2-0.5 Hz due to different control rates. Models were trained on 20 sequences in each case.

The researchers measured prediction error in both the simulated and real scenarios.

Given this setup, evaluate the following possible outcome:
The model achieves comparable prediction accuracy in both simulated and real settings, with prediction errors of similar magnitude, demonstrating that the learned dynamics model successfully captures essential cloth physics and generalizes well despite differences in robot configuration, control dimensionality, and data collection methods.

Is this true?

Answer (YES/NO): NO